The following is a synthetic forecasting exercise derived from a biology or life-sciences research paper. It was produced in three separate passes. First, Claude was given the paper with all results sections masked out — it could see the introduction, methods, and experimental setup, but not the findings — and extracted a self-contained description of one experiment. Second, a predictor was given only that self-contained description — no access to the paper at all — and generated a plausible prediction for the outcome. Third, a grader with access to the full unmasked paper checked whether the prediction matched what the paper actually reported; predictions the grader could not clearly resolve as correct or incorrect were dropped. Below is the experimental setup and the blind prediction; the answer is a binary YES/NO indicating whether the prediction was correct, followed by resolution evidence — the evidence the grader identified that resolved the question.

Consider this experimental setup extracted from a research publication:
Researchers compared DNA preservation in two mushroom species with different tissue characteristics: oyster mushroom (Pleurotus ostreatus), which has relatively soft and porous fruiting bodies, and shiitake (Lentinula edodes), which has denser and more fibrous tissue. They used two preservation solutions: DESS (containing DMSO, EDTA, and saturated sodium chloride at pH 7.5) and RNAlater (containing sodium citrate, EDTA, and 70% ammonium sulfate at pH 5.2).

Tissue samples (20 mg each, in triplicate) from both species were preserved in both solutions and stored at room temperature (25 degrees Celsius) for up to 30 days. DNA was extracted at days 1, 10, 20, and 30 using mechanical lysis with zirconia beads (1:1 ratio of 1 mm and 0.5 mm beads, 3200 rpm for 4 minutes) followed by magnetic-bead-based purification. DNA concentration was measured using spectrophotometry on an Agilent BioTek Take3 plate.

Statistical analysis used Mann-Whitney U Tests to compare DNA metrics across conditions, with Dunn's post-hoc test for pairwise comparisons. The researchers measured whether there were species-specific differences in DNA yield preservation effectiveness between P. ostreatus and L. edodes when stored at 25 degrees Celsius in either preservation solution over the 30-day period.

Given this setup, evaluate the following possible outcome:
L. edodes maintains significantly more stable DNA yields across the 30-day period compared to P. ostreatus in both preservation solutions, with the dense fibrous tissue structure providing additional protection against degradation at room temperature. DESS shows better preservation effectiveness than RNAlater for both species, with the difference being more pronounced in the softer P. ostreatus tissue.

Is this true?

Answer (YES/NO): NO